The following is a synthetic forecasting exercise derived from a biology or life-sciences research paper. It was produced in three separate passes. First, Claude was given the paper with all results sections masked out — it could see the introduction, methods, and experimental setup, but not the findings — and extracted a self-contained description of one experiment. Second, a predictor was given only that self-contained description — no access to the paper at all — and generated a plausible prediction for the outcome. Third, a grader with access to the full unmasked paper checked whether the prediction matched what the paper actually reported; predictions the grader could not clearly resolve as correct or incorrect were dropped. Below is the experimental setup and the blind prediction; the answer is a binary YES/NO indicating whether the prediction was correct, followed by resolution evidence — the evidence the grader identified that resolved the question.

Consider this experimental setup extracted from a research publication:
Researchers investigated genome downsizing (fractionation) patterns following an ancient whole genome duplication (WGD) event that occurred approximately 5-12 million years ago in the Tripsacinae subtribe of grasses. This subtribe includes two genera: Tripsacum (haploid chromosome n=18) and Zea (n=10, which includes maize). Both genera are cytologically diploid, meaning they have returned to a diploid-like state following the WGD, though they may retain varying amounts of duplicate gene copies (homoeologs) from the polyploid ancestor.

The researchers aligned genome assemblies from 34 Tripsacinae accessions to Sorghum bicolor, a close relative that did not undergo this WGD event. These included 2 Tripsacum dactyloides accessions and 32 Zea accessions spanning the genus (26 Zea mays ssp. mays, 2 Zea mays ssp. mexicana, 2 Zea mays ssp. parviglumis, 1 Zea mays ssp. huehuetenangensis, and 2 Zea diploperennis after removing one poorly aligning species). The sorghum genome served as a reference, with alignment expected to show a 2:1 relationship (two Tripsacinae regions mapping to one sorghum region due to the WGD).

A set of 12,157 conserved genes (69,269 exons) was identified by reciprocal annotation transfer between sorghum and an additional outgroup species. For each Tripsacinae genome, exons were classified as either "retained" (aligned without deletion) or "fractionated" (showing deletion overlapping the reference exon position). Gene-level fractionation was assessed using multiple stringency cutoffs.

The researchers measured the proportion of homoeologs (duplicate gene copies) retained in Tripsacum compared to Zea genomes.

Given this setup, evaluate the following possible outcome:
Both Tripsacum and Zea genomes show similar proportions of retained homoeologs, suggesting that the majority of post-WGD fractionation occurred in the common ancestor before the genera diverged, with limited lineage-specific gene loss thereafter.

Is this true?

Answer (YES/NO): NO